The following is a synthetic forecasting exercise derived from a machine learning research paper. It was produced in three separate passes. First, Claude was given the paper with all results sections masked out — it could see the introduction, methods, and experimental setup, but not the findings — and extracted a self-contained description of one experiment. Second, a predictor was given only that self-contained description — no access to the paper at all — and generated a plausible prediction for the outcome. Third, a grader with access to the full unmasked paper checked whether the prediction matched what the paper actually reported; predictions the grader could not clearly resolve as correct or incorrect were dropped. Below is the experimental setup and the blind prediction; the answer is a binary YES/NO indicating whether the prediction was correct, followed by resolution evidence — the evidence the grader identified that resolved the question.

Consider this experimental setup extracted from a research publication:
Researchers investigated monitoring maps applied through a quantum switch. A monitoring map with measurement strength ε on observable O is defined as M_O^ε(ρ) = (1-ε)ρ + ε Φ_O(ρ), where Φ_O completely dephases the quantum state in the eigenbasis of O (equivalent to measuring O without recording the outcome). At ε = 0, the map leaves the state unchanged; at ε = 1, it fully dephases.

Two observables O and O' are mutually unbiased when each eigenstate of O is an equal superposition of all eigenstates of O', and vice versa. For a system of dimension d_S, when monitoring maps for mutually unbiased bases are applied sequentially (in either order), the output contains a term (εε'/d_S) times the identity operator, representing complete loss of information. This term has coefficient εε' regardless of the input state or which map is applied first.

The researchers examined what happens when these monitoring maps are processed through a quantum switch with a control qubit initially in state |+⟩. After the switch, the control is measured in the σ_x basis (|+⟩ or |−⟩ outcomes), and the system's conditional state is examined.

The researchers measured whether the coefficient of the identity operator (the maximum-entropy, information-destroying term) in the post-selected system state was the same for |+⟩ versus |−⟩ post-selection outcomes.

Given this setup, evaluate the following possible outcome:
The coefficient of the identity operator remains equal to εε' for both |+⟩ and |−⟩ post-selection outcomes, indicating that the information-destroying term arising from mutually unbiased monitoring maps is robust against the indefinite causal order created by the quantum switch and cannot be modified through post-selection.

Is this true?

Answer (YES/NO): NO